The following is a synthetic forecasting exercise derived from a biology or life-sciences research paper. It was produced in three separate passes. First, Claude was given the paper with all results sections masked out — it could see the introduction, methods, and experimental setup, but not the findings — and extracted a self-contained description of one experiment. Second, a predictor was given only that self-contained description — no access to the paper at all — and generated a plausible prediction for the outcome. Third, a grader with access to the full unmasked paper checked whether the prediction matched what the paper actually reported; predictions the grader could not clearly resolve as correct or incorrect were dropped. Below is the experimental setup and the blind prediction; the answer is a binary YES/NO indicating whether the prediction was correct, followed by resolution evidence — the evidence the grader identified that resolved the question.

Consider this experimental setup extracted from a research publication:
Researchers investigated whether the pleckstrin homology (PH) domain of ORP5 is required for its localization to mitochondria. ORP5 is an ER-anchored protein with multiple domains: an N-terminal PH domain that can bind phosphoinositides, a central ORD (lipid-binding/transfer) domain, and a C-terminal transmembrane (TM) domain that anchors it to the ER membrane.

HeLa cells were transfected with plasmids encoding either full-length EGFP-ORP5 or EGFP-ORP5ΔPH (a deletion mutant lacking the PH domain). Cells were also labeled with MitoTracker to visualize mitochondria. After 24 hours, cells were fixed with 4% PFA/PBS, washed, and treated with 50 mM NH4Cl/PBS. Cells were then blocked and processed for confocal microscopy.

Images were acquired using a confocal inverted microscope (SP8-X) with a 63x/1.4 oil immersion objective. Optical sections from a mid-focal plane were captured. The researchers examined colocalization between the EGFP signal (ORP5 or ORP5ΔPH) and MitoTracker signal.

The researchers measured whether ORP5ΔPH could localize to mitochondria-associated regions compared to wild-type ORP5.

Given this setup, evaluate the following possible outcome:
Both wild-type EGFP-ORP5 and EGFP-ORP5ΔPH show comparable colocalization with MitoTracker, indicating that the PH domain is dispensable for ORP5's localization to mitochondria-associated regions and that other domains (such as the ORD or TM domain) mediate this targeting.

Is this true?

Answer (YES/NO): NO